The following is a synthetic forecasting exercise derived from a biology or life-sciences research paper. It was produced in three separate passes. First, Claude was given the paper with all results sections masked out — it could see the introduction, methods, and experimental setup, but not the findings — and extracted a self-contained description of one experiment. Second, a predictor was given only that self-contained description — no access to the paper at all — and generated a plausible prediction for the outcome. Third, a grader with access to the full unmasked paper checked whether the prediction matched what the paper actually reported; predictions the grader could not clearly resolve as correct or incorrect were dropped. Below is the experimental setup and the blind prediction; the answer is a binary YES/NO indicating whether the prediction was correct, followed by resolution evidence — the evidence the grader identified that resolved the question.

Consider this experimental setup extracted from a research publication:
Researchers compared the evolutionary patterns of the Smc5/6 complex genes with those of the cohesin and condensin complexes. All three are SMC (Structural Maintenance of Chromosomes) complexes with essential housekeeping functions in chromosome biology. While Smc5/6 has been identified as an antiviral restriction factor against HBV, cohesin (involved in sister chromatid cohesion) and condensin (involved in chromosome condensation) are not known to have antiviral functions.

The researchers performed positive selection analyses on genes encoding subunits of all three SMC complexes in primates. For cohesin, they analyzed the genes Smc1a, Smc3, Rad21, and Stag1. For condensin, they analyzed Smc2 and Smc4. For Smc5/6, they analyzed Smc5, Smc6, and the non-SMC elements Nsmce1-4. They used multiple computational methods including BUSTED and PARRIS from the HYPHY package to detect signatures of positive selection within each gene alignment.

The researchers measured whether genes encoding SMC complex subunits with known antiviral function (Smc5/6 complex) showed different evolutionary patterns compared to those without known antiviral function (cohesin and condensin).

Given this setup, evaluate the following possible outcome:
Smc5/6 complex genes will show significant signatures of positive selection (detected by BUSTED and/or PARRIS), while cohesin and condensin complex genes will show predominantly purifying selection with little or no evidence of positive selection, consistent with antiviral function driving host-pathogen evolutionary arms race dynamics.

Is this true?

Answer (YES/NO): NO